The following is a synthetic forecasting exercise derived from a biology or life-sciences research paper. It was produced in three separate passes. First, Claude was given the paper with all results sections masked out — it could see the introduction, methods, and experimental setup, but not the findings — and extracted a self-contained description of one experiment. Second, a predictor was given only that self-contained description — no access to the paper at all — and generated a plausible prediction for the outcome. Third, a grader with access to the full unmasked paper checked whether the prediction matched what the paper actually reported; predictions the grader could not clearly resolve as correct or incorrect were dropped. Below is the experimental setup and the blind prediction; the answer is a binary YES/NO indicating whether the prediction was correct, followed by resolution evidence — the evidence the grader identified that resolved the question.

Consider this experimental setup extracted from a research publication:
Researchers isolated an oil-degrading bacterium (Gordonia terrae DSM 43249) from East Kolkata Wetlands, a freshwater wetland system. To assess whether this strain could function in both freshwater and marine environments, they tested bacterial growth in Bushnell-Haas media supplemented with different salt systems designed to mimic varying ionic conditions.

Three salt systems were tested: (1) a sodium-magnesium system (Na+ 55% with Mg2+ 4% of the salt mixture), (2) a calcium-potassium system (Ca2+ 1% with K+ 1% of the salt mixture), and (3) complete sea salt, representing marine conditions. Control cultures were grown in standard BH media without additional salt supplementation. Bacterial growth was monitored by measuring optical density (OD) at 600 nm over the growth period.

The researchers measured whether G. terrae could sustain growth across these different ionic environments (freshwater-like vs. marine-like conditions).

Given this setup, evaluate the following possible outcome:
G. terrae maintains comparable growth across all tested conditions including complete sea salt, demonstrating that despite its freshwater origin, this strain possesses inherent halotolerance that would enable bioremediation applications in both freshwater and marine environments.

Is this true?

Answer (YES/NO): NO